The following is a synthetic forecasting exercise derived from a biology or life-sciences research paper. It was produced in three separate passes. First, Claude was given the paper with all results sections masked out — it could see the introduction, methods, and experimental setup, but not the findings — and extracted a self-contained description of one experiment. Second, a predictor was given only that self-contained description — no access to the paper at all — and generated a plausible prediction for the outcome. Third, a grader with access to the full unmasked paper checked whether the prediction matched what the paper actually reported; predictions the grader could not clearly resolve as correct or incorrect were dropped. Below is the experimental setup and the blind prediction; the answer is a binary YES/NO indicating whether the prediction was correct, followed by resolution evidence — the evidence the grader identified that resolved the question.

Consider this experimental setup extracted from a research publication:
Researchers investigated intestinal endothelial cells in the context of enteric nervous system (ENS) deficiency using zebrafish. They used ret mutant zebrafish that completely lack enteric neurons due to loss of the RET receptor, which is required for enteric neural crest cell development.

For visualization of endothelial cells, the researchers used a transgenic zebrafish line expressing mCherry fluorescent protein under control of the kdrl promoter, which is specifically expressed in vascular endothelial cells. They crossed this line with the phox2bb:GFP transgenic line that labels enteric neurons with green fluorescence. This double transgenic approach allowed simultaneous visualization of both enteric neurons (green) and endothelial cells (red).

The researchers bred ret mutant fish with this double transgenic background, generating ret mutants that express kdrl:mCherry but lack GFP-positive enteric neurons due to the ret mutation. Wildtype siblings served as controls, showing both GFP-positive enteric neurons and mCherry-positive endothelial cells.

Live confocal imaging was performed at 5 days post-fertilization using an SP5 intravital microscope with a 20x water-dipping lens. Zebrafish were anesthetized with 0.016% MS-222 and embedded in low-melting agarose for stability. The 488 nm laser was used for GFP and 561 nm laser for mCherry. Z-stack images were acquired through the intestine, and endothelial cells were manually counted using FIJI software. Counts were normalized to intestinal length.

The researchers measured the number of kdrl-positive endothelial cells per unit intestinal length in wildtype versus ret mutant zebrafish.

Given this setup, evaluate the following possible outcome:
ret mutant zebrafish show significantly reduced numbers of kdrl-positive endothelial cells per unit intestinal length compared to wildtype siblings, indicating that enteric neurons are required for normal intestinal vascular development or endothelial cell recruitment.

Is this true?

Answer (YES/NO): NO